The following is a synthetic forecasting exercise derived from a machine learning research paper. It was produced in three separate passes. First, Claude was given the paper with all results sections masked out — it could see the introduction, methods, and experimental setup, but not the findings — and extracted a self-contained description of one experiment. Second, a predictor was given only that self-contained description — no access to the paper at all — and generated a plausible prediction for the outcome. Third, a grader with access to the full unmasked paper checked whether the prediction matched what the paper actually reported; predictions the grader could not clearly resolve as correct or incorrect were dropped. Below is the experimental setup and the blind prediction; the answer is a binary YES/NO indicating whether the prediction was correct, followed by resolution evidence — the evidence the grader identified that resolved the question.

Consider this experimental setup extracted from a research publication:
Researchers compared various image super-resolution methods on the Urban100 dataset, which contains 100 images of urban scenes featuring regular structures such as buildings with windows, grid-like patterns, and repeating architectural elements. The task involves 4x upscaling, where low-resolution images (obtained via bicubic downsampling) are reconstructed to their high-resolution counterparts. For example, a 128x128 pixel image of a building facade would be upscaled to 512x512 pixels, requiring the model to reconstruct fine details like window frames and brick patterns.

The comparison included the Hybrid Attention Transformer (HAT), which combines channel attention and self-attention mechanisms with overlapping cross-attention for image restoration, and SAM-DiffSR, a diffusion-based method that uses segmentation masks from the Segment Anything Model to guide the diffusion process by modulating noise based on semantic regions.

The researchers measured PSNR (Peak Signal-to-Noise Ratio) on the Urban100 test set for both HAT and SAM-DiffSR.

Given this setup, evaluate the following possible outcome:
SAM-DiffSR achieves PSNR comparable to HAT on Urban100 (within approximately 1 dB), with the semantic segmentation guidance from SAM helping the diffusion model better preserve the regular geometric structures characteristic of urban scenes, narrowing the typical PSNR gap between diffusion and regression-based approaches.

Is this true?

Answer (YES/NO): YES